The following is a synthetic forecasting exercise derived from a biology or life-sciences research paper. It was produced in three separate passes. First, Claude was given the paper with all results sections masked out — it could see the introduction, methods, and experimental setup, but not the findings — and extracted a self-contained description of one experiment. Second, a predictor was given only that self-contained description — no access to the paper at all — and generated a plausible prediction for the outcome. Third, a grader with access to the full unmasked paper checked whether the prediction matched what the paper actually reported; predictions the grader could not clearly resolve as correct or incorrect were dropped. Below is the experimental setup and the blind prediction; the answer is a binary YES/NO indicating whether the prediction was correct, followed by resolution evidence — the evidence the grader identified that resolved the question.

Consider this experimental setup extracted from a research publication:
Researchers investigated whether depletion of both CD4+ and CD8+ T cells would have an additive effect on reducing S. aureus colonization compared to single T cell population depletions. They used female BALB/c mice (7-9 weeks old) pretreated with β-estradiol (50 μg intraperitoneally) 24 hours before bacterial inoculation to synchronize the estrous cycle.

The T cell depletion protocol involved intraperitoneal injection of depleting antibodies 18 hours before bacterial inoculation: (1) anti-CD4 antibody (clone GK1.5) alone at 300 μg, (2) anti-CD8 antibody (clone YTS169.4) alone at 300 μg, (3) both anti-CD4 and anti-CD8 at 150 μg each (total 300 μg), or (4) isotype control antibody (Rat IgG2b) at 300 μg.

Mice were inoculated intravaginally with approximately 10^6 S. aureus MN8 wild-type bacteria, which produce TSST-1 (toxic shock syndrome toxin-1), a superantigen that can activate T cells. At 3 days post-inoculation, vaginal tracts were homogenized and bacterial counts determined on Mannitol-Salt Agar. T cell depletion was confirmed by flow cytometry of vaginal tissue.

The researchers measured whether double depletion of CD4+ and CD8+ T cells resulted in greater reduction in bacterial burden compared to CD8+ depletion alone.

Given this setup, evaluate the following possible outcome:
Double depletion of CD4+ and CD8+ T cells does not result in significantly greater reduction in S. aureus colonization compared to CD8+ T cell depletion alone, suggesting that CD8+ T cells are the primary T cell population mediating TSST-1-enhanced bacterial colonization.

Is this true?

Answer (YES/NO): YES